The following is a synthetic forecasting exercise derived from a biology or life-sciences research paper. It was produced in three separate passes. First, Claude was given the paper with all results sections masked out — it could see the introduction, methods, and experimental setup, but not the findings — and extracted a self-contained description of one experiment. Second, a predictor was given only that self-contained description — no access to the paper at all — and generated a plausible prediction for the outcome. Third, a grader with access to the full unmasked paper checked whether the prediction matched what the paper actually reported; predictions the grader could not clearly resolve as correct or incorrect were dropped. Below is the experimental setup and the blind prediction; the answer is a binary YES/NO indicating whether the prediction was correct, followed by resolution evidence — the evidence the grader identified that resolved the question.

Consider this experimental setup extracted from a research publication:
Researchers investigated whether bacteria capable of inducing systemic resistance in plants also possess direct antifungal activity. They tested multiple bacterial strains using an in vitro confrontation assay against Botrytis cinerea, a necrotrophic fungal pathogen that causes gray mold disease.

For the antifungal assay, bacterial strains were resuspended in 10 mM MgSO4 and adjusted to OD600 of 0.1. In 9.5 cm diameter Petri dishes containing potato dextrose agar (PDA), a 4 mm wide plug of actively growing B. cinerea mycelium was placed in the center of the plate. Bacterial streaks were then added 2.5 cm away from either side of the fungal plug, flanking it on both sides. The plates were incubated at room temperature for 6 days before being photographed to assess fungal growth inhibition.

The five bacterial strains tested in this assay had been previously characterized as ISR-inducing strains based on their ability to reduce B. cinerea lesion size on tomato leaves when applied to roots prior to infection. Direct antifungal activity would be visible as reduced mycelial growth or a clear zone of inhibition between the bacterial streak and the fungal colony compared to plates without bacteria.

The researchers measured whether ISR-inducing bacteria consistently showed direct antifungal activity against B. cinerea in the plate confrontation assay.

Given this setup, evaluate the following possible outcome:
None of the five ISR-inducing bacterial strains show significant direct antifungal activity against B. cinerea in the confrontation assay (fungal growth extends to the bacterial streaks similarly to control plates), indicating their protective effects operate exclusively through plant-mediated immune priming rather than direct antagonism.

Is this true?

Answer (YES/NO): NO